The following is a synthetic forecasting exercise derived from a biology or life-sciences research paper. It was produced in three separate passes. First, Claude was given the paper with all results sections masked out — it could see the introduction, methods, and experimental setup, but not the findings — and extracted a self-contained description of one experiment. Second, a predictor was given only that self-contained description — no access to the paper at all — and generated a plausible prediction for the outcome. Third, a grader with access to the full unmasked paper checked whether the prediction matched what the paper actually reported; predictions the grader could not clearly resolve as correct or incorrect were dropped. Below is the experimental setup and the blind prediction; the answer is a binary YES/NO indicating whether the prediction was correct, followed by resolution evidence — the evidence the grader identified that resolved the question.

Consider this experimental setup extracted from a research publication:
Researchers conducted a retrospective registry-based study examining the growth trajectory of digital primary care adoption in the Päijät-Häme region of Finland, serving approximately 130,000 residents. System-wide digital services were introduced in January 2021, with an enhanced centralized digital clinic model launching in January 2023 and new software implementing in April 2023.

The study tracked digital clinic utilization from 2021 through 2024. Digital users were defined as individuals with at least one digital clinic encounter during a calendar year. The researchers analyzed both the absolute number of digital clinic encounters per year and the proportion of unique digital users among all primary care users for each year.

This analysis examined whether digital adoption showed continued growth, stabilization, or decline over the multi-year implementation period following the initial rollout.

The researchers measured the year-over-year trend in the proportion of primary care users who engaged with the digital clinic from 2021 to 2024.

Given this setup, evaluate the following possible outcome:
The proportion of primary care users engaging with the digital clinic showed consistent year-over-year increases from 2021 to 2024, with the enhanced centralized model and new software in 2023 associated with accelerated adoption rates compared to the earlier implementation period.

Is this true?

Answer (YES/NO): NO